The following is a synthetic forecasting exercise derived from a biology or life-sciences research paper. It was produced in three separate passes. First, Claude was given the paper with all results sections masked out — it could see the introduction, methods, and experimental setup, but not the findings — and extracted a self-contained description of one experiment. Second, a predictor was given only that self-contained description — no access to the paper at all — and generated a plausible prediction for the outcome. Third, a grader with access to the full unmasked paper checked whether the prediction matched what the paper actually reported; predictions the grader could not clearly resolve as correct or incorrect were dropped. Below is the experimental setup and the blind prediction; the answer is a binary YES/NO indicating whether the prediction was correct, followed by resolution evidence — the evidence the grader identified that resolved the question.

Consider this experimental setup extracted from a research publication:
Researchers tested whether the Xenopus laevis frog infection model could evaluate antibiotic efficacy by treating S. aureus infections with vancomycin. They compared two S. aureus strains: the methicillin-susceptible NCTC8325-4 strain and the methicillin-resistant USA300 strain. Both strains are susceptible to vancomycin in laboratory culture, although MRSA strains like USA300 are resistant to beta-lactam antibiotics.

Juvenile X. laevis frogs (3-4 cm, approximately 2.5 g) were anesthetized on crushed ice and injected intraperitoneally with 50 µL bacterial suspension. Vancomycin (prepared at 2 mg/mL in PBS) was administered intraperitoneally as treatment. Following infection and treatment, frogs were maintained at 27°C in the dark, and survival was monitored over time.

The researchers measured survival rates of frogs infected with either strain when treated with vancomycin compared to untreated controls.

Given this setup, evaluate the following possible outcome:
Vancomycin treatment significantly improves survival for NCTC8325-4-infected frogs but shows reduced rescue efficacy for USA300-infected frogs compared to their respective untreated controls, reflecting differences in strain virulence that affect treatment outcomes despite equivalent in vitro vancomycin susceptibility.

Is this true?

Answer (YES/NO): NO